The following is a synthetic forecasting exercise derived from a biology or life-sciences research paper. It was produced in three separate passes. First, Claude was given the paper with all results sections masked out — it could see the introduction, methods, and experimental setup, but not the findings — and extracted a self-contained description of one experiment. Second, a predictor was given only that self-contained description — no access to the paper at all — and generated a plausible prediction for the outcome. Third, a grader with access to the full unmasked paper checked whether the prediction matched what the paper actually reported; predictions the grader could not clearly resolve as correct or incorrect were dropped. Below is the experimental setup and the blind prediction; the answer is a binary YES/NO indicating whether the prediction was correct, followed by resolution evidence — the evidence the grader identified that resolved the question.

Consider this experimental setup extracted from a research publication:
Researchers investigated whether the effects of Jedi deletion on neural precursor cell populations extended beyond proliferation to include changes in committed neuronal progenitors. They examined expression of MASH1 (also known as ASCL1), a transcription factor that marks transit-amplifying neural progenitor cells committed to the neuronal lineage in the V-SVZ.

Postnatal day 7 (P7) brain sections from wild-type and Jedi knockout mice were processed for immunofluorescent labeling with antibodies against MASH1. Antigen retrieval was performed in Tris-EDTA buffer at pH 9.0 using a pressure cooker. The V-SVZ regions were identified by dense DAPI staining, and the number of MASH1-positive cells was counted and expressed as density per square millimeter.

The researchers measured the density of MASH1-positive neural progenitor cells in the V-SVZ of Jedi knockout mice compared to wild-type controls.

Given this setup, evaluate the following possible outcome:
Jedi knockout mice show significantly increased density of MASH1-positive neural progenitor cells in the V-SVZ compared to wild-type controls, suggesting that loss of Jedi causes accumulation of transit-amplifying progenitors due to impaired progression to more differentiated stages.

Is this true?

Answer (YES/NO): NO